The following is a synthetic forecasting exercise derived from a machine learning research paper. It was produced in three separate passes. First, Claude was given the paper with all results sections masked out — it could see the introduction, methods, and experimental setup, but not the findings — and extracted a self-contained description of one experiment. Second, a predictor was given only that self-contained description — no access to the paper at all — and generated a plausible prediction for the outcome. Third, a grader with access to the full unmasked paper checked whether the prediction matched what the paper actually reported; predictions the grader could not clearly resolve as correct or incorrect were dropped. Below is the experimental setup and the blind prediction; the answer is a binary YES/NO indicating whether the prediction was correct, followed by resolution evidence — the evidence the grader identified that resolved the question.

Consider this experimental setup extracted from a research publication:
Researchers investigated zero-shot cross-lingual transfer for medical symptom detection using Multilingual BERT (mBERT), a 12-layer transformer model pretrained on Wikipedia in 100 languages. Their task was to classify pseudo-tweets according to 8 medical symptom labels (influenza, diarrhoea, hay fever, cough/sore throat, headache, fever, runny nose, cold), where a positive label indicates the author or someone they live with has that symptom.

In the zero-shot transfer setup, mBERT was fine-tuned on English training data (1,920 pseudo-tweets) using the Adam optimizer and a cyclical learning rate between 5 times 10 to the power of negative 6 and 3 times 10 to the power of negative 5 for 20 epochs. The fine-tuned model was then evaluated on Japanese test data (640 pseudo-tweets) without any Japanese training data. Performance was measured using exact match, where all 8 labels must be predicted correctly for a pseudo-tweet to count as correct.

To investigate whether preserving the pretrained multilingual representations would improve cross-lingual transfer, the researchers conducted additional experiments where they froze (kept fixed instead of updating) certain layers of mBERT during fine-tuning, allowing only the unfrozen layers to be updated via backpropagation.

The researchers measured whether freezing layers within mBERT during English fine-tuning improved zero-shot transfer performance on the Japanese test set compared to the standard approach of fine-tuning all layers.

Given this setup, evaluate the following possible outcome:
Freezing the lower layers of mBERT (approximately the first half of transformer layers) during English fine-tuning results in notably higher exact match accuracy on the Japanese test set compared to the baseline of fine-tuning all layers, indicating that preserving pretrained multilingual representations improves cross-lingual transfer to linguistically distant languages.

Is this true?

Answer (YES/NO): NO